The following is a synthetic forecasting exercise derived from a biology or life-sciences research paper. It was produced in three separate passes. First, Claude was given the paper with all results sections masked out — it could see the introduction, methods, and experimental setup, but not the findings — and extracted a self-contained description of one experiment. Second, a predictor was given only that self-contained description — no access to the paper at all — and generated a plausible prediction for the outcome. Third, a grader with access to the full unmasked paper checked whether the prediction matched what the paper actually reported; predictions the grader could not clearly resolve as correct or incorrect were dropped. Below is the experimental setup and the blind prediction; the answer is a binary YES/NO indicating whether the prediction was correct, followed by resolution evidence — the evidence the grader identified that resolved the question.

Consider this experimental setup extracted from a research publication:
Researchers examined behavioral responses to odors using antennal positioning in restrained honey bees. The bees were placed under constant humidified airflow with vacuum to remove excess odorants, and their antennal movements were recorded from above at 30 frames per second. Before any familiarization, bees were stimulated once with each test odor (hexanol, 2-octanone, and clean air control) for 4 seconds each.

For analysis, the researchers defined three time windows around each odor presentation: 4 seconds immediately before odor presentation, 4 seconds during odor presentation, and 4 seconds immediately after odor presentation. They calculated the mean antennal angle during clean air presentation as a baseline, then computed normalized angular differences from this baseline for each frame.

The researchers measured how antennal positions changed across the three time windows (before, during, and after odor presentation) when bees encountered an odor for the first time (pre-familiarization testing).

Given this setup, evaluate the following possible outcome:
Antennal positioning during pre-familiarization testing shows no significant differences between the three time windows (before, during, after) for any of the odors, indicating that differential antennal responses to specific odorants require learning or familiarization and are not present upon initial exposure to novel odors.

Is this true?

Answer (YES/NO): NO